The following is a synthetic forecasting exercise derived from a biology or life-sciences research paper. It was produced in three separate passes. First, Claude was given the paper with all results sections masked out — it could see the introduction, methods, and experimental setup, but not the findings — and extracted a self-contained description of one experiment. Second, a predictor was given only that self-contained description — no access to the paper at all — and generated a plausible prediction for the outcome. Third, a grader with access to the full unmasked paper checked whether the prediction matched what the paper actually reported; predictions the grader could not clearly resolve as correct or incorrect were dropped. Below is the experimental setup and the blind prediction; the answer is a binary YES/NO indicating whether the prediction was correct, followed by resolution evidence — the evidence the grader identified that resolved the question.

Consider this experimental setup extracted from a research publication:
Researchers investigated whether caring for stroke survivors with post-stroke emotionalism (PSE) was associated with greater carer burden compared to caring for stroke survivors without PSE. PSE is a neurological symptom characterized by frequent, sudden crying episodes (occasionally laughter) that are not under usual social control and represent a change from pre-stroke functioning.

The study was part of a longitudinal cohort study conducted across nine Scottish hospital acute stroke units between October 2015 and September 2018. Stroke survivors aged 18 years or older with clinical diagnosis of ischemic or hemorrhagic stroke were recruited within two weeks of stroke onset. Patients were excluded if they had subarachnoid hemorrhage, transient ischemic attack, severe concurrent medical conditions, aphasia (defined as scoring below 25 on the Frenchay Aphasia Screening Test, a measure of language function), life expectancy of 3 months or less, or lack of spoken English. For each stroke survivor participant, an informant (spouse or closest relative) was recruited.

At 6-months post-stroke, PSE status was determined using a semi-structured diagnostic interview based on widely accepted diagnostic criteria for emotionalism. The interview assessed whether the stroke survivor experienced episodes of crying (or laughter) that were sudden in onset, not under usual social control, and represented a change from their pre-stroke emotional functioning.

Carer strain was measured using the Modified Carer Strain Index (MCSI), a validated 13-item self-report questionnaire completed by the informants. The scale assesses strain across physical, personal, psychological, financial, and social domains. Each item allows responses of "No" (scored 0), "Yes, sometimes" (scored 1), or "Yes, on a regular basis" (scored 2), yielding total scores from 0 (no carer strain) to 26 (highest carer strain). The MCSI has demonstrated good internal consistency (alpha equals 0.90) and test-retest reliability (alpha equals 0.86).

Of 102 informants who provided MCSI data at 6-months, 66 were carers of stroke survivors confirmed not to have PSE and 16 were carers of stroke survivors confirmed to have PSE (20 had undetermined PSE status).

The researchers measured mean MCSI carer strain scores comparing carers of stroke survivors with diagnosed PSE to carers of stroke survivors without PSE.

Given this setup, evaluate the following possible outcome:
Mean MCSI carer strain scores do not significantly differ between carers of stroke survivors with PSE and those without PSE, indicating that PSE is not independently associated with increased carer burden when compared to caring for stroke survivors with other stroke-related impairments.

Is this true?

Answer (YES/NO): NO